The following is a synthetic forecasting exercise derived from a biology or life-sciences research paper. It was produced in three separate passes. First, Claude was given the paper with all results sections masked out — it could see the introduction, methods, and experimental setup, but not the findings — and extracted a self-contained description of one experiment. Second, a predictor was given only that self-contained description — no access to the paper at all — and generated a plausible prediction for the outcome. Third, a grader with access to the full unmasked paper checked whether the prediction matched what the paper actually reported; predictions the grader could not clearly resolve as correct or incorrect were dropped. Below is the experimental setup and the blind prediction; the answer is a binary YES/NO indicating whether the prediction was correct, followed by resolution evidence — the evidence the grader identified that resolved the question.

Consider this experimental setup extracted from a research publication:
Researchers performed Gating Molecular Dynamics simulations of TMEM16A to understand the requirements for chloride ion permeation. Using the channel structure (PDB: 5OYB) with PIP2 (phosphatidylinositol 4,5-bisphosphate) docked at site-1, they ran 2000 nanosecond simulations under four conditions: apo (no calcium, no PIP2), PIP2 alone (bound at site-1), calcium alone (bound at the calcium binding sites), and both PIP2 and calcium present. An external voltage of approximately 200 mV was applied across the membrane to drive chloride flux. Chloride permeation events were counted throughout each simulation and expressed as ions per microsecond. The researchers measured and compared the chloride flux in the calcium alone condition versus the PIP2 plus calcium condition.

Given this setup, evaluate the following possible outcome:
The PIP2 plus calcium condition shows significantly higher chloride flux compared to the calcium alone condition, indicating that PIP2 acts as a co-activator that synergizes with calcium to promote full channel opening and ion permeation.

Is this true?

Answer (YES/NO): YES